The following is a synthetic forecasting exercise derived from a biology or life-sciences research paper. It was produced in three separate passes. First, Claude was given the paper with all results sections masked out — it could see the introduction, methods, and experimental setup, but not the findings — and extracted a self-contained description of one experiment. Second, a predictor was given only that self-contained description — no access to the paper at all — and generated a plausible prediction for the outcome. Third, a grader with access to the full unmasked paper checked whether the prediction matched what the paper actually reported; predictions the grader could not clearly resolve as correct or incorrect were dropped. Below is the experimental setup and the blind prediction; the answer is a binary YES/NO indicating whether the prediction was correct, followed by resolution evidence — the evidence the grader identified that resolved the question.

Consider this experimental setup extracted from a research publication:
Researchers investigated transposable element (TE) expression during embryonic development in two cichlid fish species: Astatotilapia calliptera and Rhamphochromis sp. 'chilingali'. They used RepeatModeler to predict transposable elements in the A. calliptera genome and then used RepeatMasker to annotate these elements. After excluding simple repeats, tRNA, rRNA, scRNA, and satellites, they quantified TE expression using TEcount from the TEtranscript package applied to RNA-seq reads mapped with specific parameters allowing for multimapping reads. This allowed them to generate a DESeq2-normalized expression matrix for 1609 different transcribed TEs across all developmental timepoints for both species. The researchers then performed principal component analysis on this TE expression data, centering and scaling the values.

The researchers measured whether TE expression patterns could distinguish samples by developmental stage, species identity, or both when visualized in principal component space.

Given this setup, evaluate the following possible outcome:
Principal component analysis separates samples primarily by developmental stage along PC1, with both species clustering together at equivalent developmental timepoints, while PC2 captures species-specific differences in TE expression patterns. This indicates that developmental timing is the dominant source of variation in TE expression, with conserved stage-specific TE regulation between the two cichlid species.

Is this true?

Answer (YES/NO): NO